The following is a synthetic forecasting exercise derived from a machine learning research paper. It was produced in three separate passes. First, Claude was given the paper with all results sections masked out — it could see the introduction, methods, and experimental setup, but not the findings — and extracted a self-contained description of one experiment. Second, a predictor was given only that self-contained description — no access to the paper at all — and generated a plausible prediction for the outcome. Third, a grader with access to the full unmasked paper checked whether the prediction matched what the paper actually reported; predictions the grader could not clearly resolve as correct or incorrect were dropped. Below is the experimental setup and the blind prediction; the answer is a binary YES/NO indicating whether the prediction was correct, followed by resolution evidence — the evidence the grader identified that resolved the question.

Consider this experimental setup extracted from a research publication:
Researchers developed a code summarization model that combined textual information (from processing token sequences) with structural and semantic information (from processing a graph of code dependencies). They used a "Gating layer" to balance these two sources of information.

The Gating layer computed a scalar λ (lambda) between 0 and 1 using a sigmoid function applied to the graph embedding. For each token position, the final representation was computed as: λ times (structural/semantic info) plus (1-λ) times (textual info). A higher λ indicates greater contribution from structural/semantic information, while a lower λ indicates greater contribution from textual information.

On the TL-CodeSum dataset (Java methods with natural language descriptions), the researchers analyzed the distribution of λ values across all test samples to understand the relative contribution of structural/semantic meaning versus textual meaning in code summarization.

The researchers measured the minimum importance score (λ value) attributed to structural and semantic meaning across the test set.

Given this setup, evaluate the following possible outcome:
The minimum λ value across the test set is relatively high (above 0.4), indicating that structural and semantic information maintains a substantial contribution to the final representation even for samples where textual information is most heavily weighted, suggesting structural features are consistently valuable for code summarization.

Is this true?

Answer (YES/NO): NO